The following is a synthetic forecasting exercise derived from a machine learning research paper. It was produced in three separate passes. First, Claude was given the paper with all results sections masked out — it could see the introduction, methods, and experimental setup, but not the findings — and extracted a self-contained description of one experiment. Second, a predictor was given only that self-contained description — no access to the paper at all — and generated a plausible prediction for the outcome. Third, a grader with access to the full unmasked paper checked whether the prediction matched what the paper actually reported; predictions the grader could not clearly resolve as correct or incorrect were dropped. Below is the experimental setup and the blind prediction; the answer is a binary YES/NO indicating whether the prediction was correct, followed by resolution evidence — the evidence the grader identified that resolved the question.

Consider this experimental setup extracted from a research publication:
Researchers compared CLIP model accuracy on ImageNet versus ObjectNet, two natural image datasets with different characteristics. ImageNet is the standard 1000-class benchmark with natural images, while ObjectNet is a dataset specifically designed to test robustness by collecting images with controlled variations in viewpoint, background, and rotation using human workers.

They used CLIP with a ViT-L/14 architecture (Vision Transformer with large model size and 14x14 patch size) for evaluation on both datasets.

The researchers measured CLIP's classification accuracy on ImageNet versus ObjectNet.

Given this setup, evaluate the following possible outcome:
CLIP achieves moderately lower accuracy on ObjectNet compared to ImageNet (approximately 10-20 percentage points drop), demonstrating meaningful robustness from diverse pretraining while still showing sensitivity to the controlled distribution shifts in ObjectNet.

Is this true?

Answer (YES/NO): NO